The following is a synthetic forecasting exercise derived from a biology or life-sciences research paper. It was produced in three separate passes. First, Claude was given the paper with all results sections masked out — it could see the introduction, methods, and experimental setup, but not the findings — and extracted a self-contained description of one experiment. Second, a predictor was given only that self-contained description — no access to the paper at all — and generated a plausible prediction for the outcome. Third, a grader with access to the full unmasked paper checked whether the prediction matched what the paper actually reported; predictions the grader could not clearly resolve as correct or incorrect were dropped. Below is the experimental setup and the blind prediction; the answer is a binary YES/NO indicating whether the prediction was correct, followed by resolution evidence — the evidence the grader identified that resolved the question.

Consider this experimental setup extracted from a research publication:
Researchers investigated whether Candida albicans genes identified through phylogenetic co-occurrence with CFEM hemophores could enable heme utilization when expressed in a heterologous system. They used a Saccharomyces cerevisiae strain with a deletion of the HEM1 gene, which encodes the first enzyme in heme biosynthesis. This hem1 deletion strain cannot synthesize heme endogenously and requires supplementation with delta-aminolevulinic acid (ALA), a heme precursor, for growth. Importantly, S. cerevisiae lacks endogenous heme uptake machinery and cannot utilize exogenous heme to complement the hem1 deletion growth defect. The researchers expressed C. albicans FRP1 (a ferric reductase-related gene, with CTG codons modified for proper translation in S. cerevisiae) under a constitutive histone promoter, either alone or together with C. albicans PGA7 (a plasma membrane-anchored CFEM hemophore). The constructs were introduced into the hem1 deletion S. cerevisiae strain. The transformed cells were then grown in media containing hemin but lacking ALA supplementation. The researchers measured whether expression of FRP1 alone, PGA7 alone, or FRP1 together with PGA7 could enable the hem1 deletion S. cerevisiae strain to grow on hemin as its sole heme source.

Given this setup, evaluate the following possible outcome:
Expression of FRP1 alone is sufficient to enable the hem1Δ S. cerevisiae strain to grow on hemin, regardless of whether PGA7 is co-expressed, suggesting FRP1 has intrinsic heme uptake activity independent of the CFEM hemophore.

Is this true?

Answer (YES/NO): NO